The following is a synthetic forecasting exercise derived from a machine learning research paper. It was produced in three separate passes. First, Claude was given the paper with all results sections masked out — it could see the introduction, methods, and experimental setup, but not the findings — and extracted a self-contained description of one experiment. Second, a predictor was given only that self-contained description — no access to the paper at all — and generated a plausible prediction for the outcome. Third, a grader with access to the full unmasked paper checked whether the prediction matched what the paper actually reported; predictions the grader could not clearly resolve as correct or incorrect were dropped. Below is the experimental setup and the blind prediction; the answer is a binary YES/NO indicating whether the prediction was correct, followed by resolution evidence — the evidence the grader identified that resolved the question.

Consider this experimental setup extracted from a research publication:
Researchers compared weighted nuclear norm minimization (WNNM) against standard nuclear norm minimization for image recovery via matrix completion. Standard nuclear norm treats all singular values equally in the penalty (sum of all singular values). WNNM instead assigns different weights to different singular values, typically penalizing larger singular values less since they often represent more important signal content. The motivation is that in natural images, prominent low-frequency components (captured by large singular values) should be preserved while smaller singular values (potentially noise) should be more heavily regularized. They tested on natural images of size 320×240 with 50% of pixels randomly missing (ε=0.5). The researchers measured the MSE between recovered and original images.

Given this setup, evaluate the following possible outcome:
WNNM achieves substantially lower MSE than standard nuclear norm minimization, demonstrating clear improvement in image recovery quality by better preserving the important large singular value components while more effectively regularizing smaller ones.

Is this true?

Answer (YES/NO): NO